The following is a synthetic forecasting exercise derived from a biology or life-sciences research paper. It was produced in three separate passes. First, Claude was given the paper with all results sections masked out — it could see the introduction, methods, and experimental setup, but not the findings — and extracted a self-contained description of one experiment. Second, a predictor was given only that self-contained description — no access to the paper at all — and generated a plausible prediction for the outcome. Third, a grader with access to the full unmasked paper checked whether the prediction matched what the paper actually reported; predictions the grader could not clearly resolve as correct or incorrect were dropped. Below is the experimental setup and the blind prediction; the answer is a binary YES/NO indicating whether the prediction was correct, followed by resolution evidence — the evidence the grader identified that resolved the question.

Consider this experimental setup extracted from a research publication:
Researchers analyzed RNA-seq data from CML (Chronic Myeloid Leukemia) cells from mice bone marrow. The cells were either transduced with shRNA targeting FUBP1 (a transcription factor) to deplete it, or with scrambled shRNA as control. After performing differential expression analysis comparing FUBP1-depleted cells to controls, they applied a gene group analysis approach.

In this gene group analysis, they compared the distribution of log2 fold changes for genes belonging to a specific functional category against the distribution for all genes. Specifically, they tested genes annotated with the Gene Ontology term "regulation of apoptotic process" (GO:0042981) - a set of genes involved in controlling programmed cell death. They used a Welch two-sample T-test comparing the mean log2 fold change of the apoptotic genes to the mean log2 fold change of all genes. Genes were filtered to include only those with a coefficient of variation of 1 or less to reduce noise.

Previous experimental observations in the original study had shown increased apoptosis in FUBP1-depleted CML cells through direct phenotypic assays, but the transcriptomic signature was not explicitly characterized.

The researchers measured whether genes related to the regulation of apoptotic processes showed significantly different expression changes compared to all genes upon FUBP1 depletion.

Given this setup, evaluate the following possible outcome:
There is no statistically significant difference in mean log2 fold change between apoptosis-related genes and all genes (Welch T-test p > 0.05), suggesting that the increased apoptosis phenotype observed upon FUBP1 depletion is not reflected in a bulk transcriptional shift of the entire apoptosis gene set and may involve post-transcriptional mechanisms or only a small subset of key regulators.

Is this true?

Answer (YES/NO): NO